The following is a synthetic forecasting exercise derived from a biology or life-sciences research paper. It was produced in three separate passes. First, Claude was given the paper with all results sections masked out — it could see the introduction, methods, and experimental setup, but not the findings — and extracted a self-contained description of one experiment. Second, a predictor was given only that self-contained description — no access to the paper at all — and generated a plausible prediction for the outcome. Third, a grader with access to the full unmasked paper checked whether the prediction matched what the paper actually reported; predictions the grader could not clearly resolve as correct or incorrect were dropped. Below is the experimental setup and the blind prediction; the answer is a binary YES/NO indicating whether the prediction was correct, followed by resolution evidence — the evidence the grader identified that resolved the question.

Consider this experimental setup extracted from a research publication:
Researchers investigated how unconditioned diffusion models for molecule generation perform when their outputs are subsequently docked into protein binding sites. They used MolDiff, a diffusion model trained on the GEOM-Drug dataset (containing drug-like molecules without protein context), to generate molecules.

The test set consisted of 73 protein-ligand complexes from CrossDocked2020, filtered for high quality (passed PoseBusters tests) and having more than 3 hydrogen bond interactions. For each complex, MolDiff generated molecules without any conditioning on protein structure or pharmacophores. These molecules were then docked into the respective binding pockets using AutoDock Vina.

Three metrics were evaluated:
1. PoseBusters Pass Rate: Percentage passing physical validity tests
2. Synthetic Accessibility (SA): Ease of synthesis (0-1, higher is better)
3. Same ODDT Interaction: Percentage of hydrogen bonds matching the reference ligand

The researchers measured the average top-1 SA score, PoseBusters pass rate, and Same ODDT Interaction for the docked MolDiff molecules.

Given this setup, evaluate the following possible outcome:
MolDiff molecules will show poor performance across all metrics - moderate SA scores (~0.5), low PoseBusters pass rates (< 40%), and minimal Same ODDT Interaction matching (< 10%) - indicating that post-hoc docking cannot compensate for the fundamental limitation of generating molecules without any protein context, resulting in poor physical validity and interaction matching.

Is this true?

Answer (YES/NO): NO